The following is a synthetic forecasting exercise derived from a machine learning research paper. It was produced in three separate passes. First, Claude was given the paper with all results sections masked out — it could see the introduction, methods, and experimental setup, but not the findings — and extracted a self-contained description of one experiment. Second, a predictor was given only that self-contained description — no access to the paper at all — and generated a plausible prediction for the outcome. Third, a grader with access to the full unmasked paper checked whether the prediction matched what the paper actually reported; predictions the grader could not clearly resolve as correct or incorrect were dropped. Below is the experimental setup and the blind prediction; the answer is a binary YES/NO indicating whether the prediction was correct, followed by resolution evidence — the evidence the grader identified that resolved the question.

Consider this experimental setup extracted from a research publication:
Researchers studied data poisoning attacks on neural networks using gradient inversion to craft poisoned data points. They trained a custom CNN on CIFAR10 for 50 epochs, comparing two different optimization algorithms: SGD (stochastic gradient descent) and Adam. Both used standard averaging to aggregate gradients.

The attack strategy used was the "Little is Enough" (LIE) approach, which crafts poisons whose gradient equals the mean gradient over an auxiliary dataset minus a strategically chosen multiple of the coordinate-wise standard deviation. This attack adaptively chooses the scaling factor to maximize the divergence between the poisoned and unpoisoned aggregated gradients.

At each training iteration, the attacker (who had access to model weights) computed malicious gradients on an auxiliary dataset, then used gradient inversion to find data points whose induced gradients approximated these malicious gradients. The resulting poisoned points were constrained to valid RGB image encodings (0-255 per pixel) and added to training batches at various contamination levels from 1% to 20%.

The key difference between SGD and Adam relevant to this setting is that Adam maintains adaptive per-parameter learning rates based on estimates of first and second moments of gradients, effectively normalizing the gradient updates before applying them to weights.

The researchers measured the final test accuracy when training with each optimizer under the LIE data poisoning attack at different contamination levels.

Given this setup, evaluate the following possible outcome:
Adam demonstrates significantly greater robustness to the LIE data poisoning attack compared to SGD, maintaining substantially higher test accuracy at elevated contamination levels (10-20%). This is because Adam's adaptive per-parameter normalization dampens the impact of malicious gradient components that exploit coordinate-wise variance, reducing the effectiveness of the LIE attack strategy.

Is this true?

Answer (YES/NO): YES